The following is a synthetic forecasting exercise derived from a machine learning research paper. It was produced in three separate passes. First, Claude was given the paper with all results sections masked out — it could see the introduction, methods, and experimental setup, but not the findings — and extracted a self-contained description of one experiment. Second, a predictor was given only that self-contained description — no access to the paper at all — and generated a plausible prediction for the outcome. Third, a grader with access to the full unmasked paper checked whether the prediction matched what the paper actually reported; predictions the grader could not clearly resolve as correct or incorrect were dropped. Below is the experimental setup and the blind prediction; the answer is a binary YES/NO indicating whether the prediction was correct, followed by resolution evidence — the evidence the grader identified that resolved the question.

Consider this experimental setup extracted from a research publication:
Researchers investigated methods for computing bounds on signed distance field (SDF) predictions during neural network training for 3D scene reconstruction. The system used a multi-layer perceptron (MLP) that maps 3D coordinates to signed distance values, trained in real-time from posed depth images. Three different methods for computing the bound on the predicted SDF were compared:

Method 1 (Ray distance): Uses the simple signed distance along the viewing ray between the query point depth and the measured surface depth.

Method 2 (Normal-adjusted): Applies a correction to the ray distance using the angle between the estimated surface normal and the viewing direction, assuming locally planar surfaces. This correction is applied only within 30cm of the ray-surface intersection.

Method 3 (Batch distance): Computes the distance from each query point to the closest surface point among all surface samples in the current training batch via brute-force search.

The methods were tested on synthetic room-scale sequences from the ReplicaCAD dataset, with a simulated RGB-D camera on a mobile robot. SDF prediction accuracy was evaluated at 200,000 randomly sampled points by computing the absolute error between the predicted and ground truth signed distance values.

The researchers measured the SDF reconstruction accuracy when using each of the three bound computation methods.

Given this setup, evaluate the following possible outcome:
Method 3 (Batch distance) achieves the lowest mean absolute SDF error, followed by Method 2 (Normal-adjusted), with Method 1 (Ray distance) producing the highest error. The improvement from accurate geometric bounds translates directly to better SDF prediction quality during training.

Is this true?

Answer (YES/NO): YES